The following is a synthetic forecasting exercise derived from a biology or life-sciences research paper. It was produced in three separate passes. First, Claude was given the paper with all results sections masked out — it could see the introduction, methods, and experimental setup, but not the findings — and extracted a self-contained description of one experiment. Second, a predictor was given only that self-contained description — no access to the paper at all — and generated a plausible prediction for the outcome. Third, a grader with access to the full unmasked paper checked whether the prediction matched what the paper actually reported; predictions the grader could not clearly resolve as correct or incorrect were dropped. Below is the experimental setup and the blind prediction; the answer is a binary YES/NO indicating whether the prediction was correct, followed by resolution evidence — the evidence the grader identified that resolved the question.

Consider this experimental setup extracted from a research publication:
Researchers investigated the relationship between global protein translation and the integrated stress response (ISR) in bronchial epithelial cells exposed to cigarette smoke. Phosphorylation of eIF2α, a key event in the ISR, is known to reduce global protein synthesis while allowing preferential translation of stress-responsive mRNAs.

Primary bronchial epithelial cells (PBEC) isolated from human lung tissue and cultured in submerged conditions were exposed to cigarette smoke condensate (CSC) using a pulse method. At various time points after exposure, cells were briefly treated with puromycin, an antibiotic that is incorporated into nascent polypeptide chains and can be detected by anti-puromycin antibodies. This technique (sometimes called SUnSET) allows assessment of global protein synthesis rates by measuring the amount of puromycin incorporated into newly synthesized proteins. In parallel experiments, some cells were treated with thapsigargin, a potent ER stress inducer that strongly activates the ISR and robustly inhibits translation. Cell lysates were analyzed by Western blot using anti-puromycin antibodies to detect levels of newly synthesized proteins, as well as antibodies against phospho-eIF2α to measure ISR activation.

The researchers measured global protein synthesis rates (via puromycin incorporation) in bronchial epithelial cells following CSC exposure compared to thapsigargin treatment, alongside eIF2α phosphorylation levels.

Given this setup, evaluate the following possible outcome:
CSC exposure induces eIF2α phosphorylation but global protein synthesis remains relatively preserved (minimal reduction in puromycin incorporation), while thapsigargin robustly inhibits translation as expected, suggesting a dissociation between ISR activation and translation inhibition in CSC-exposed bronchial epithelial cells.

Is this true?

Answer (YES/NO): NO